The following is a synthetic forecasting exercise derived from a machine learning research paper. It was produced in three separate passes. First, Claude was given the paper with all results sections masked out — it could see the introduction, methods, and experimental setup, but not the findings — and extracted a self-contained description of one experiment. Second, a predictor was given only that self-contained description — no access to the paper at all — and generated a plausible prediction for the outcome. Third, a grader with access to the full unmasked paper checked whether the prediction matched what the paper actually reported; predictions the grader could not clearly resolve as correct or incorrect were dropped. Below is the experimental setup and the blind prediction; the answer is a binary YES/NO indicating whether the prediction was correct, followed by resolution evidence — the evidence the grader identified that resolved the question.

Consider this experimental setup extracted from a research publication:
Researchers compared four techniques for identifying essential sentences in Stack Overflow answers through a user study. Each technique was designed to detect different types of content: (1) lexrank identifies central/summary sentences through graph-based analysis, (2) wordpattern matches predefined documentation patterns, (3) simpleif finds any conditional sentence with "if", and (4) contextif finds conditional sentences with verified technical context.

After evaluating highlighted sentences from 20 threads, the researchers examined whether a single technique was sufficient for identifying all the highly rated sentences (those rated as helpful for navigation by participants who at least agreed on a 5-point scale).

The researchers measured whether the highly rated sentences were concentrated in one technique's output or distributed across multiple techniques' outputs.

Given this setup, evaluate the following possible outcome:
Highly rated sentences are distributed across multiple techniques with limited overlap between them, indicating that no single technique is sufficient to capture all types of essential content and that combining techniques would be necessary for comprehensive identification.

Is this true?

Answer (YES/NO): YES